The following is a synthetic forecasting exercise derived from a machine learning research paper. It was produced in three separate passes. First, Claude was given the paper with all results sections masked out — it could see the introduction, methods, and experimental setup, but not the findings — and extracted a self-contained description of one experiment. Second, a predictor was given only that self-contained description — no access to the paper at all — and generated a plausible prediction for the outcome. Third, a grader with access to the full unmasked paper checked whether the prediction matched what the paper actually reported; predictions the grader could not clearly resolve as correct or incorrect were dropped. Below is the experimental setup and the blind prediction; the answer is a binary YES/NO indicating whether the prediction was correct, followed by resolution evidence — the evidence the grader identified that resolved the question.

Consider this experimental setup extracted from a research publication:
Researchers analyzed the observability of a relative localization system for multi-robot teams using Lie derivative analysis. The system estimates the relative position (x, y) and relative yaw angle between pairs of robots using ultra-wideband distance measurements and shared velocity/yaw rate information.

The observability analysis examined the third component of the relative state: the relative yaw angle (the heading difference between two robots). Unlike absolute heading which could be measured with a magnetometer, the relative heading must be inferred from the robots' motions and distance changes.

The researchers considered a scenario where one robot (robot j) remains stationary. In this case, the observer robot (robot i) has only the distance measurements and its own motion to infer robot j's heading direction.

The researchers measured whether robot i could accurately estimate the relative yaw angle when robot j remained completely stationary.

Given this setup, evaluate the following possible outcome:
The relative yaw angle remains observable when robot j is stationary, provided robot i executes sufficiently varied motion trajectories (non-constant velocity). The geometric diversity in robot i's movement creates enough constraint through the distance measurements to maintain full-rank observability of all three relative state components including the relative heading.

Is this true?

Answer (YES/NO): NO